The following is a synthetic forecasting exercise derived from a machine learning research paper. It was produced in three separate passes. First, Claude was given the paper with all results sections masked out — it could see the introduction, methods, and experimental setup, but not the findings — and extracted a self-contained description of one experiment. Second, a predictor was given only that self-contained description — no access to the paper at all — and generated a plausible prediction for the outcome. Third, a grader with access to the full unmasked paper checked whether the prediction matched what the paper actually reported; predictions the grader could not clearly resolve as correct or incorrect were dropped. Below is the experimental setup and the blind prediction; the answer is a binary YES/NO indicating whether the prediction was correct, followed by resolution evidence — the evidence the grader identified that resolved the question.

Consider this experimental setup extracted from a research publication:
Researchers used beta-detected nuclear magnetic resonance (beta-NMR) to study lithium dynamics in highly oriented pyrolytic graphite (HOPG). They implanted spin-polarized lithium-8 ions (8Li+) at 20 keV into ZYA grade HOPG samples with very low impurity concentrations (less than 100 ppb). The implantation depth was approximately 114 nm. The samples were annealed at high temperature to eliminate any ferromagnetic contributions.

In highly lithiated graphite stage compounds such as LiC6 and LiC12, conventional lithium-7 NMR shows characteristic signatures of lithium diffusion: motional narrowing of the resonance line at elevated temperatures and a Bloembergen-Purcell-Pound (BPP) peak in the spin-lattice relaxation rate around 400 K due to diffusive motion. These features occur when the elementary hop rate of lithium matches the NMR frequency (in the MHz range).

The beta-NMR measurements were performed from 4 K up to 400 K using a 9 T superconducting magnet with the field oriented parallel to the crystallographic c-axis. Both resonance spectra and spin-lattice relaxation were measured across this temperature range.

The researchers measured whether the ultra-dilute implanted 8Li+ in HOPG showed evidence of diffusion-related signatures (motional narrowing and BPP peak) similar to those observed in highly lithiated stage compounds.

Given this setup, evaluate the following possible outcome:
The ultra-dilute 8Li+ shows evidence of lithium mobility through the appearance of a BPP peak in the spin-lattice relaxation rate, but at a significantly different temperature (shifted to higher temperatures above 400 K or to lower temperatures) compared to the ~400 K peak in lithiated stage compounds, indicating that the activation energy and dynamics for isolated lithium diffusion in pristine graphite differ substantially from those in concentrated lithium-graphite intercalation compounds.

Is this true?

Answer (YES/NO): NO